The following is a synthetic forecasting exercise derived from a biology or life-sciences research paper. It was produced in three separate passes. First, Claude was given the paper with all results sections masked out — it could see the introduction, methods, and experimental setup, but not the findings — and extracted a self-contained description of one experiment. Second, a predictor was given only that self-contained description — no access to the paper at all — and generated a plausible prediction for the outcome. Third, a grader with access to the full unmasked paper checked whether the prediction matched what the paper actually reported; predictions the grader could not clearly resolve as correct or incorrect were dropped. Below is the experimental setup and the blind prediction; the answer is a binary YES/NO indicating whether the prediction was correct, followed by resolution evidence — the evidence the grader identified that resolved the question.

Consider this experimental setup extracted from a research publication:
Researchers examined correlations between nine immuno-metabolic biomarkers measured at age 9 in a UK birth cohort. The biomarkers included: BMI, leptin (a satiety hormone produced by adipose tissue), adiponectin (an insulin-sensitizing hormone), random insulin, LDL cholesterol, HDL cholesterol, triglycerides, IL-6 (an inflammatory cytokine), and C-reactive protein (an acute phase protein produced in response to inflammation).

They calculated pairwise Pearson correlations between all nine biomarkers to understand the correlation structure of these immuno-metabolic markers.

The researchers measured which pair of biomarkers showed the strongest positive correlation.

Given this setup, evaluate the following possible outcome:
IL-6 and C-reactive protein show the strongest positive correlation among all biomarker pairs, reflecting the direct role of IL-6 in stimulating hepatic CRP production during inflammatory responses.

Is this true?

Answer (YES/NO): NO